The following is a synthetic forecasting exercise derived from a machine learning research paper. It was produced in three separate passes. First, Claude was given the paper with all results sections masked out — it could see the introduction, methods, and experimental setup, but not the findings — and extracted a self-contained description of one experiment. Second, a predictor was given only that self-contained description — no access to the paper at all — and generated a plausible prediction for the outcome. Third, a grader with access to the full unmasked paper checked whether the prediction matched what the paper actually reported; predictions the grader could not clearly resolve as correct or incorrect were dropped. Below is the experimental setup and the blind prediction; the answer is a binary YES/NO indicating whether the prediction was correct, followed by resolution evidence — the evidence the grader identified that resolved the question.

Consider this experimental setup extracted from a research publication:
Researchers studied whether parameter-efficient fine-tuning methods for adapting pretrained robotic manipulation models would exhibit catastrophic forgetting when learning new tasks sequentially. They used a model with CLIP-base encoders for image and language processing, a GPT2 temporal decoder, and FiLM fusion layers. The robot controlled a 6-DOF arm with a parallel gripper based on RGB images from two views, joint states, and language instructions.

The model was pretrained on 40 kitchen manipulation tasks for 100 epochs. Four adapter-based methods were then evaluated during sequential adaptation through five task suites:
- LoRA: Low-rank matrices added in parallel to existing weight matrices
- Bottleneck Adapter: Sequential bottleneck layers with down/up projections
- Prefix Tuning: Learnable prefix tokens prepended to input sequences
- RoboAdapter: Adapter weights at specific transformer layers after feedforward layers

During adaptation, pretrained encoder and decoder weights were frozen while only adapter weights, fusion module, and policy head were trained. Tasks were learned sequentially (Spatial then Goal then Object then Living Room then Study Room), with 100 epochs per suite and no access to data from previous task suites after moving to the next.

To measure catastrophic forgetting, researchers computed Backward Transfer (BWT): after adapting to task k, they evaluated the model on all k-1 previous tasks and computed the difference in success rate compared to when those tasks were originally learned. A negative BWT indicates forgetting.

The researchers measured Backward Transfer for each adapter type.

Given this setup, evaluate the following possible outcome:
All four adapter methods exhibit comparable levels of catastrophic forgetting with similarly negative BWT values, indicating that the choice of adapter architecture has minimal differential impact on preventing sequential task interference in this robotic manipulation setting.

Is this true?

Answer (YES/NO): NO